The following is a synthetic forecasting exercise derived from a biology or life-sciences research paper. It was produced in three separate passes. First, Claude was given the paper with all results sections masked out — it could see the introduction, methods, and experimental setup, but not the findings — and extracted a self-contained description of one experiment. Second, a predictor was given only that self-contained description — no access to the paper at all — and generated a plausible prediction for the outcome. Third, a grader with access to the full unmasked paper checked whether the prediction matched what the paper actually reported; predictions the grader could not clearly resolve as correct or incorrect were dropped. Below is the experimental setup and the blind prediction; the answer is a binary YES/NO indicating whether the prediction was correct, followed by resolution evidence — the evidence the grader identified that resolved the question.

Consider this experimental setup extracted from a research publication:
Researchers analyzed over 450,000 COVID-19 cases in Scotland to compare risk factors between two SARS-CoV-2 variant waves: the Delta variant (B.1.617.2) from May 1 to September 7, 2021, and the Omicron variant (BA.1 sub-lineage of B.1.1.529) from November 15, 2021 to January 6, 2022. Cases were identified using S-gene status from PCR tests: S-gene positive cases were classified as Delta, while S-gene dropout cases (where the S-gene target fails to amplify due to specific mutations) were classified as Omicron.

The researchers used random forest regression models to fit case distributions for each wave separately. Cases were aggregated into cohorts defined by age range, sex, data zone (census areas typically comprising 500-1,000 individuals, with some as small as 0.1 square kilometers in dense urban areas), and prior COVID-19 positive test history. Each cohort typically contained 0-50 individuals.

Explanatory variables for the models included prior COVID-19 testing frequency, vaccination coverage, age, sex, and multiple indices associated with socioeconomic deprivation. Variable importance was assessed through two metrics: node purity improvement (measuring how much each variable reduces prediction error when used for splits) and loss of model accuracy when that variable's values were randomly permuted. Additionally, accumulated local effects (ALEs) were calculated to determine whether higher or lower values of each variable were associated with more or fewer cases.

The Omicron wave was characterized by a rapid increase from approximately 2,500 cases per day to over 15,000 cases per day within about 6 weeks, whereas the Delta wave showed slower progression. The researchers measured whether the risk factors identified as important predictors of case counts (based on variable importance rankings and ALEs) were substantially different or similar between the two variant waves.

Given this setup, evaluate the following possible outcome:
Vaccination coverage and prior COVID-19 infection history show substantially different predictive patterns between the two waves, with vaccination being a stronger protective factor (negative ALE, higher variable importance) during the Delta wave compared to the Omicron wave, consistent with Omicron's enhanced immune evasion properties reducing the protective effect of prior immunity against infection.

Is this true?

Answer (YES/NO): NO